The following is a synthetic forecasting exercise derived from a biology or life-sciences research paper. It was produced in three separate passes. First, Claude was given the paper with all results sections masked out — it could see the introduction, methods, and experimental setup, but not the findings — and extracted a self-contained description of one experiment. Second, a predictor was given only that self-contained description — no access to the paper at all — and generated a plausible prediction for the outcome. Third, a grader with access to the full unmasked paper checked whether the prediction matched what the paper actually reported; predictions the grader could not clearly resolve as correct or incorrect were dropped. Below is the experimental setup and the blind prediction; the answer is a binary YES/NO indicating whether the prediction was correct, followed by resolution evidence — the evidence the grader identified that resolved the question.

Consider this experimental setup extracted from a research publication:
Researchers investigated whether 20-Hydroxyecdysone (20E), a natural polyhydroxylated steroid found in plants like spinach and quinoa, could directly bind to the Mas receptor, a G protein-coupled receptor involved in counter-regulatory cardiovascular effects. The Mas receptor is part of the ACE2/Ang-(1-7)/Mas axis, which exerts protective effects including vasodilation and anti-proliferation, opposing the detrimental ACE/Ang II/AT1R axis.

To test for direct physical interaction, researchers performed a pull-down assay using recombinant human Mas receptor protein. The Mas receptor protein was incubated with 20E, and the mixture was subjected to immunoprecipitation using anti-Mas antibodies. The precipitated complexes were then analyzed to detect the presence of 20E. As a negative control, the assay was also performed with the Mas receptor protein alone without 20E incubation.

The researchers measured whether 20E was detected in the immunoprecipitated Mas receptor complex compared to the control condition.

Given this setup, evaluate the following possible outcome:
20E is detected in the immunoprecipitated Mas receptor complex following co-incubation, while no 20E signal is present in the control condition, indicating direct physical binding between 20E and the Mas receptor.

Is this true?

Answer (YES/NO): NO